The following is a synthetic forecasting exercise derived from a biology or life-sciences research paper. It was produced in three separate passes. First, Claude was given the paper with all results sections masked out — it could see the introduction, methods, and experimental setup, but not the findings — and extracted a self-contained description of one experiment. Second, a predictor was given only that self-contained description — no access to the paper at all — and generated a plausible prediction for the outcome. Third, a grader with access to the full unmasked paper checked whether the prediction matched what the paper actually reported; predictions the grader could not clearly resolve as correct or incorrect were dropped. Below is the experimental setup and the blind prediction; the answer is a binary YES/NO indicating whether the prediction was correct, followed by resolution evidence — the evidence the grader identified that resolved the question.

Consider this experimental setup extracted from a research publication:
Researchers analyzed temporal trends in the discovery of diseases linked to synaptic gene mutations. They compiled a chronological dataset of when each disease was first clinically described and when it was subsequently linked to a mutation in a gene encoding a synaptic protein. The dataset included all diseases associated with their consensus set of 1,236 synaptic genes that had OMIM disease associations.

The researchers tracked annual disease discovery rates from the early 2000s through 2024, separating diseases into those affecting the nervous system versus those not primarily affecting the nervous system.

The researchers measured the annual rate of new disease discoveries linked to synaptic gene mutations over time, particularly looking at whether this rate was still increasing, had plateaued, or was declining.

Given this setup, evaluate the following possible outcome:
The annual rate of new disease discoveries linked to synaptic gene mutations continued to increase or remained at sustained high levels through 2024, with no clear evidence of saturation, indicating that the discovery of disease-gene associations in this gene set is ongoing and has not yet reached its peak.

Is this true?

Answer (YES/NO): NO